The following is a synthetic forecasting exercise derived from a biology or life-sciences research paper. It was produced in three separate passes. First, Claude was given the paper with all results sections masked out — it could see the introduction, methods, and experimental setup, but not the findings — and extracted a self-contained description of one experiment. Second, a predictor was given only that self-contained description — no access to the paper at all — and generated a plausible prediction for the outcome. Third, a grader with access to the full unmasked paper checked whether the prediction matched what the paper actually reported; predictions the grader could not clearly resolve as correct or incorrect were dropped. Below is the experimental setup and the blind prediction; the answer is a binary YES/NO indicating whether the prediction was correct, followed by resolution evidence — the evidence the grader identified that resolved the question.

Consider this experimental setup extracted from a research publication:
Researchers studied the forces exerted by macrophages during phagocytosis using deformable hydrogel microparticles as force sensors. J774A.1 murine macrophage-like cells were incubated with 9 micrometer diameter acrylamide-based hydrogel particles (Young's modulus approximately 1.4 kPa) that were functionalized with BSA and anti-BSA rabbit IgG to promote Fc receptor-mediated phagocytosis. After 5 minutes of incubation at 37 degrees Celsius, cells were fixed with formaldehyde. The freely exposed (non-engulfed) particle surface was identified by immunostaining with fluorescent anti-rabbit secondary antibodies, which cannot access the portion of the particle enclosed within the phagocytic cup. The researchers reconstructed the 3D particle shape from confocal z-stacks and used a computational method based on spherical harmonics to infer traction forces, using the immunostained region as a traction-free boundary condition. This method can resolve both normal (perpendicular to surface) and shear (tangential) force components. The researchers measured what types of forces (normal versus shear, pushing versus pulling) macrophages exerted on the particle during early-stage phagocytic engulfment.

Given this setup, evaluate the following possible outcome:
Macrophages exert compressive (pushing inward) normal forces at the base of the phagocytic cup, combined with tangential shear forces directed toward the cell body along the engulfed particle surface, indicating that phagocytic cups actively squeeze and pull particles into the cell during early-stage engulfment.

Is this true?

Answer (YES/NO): NO